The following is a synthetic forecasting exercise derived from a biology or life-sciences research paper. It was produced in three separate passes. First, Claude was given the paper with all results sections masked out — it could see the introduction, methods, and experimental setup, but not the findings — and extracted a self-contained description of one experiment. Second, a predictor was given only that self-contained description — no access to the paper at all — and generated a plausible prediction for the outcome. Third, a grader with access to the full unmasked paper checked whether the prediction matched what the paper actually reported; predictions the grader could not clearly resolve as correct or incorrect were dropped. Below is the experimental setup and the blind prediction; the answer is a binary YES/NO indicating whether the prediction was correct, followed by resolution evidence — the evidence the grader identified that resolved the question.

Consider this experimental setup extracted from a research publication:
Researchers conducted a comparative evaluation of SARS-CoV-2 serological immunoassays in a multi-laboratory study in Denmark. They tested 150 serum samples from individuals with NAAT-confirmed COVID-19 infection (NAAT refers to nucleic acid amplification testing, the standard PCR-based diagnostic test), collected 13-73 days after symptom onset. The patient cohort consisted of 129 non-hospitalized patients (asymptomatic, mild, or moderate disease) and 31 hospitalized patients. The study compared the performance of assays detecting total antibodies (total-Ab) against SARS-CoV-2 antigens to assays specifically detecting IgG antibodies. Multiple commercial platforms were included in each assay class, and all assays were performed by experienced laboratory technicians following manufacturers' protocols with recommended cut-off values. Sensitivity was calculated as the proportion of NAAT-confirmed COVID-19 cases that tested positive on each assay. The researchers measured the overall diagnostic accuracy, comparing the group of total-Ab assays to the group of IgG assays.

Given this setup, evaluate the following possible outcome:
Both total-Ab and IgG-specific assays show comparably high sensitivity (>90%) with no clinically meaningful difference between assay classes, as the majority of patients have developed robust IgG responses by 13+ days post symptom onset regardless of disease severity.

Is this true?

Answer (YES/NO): NO